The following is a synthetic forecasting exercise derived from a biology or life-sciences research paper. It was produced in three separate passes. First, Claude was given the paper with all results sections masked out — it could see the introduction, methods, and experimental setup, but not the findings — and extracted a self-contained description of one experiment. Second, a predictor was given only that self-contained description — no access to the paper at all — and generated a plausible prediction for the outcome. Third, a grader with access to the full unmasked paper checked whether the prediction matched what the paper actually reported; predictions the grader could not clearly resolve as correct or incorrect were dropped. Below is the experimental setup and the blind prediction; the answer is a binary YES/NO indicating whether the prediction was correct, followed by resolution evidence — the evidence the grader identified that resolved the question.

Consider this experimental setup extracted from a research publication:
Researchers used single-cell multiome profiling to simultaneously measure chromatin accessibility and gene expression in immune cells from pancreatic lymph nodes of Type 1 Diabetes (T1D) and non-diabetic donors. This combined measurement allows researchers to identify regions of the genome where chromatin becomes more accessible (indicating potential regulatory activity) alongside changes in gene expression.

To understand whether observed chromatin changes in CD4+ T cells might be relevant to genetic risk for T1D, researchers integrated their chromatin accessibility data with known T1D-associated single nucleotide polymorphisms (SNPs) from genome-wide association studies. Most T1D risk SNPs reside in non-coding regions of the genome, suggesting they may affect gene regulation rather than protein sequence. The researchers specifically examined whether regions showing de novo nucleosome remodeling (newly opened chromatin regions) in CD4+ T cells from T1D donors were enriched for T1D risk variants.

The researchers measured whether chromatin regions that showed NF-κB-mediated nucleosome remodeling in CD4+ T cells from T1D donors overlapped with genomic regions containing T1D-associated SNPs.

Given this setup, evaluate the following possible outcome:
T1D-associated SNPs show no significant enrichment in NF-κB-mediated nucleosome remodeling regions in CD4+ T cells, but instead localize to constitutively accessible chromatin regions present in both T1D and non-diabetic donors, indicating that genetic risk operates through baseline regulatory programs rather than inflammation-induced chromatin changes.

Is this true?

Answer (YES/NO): NO